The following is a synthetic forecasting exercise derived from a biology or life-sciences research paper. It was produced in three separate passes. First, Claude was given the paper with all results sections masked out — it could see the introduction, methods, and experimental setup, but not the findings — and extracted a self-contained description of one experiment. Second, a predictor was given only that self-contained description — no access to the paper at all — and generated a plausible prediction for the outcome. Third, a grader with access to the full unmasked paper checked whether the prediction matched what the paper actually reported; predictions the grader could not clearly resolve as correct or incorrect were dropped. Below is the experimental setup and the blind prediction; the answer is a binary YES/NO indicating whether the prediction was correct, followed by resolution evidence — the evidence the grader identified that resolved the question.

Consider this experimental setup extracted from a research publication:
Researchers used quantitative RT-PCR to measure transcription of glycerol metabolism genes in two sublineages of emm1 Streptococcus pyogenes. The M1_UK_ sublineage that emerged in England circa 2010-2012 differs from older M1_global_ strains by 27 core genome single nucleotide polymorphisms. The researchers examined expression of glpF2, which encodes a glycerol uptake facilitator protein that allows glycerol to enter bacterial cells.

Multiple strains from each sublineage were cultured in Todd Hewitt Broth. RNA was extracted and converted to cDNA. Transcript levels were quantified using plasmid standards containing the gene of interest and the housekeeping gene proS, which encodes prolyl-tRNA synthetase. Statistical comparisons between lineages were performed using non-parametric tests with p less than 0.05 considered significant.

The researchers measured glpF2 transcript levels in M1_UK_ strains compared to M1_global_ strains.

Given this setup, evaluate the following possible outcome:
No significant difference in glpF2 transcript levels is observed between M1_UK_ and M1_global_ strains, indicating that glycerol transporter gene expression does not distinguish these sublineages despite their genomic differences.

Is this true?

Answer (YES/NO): NO